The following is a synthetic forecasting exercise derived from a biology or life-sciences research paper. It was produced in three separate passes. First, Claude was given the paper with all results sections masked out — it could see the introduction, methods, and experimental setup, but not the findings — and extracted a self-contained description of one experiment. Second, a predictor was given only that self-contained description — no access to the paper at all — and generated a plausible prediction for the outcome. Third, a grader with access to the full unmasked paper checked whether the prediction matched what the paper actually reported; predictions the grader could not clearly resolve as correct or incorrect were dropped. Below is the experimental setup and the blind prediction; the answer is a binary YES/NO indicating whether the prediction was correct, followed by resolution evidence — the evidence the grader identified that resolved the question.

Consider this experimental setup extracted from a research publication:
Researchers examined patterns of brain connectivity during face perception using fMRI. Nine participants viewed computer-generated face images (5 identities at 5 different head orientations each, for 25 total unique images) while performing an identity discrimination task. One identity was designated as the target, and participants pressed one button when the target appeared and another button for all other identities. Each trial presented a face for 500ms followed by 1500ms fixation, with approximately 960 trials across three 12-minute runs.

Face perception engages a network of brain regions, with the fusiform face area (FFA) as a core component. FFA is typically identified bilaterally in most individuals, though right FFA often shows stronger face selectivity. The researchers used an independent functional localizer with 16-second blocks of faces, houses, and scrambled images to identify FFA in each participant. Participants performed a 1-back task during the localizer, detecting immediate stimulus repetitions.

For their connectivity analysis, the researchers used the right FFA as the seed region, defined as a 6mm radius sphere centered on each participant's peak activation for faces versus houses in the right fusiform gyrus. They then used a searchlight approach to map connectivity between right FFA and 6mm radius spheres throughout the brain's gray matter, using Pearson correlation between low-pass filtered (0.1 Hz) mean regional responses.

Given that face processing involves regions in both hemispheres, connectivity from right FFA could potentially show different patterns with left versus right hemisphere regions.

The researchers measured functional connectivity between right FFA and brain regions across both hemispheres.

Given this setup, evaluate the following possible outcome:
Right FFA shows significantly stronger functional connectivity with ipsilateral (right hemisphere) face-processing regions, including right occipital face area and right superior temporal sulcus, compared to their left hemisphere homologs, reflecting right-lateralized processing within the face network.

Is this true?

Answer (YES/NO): NO